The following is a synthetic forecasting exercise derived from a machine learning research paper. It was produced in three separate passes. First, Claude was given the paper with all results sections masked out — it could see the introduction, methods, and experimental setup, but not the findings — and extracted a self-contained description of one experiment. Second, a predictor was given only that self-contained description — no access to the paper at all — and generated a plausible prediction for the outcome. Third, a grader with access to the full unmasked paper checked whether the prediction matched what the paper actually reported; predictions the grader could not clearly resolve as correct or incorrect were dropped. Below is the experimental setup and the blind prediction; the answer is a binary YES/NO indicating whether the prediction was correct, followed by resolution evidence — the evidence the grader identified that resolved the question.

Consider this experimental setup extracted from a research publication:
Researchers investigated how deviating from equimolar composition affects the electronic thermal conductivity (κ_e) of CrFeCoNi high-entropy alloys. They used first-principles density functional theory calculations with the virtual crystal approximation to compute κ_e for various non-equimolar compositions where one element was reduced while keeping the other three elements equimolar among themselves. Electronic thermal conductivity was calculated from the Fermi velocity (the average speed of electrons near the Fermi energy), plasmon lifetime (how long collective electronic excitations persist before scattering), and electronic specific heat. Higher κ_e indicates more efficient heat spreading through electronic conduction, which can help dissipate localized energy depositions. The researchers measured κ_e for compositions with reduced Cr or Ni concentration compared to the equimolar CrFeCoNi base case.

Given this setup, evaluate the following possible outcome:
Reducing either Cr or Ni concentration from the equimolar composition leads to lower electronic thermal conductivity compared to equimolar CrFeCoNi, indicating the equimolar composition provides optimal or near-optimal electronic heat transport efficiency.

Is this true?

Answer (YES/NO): NO